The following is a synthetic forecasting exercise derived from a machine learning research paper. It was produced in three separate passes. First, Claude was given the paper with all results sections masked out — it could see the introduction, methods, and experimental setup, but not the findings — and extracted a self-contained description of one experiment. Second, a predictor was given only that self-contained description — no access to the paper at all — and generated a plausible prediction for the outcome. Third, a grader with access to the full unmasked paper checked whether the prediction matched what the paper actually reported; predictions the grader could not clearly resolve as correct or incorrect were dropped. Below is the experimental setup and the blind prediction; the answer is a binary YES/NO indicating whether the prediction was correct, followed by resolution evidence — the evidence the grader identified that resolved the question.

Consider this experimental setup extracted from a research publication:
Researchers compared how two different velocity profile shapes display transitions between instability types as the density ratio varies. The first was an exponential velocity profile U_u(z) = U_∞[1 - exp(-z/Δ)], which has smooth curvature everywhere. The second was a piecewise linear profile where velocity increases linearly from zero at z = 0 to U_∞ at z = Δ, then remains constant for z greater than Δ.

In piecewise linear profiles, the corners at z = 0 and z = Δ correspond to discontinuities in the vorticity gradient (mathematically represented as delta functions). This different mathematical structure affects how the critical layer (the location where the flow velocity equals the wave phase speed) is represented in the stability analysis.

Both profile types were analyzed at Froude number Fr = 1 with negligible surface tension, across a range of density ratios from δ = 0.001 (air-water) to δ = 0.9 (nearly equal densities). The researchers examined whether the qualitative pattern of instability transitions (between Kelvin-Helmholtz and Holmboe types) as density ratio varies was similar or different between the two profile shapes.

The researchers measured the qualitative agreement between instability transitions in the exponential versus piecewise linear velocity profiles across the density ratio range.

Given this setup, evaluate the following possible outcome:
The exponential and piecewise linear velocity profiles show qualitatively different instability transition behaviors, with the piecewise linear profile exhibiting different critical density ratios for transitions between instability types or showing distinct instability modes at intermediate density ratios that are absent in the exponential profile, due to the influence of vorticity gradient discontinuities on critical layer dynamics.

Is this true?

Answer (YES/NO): NO